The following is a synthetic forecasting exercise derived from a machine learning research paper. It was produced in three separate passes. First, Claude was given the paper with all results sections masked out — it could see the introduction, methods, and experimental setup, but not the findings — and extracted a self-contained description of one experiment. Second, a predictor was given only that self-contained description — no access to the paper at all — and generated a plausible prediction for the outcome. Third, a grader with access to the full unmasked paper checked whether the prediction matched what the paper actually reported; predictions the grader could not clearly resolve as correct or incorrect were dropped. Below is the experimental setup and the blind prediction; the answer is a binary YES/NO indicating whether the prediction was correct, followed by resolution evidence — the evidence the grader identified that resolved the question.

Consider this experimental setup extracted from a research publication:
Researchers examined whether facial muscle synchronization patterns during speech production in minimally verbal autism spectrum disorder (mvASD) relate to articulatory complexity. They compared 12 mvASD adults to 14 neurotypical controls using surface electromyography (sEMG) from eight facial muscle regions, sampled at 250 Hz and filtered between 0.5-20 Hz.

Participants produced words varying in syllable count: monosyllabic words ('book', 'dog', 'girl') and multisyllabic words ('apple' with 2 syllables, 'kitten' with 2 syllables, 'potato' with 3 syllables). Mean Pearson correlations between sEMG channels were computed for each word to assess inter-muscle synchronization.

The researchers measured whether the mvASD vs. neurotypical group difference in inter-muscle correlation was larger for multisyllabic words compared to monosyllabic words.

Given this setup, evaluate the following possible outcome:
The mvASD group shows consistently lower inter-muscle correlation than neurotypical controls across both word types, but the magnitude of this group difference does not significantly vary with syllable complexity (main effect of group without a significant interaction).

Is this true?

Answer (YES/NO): NO